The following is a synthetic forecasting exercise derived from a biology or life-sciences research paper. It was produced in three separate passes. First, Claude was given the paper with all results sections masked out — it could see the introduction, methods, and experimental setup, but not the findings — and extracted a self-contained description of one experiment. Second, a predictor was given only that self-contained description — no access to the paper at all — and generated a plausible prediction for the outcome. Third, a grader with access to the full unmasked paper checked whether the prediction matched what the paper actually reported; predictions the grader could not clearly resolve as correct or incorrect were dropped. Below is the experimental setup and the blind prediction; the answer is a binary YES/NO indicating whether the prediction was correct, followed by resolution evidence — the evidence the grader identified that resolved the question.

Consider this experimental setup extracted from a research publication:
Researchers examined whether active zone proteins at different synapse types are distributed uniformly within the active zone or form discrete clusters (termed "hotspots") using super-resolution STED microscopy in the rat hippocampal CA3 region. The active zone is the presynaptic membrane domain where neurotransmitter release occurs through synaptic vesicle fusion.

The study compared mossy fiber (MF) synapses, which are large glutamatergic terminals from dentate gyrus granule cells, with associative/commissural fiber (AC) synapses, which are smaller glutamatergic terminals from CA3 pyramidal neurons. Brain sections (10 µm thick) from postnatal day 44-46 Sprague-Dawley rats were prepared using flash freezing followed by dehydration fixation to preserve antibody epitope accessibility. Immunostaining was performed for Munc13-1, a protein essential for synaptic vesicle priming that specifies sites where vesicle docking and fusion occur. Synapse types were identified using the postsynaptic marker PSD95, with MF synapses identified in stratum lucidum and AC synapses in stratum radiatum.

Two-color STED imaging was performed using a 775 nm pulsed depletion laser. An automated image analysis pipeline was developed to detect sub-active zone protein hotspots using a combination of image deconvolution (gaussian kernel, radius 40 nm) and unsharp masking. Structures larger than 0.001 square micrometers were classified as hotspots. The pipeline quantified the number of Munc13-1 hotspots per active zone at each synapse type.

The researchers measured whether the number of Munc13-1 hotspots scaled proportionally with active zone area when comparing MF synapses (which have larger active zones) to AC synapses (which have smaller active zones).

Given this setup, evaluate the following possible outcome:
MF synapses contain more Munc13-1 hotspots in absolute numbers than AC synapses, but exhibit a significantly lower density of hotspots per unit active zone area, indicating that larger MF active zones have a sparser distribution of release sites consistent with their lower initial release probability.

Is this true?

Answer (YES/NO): NO